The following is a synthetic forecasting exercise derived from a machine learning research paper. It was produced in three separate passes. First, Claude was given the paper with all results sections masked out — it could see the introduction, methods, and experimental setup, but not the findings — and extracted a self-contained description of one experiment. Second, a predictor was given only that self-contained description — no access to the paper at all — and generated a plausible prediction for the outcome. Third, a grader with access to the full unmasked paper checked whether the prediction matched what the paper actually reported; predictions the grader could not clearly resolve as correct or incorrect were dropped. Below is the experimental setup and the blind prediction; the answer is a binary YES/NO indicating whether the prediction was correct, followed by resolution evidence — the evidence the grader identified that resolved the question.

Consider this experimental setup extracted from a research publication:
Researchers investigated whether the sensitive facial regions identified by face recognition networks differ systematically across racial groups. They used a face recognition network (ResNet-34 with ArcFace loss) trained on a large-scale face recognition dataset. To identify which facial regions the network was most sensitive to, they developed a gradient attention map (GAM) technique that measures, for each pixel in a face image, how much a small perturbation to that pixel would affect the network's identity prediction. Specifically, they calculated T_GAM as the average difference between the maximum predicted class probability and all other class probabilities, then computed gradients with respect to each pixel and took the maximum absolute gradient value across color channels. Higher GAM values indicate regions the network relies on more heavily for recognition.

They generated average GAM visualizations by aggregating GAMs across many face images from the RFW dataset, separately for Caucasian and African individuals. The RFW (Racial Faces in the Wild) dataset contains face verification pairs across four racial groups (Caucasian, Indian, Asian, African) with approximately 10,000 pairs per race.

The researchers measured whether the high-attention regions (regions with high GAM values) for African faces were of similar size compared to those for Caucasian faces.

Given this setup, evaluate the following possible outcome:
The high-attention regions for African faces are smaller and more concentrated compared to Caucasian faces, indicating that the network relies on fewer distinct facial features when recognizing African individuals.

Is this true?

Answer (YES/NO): YES